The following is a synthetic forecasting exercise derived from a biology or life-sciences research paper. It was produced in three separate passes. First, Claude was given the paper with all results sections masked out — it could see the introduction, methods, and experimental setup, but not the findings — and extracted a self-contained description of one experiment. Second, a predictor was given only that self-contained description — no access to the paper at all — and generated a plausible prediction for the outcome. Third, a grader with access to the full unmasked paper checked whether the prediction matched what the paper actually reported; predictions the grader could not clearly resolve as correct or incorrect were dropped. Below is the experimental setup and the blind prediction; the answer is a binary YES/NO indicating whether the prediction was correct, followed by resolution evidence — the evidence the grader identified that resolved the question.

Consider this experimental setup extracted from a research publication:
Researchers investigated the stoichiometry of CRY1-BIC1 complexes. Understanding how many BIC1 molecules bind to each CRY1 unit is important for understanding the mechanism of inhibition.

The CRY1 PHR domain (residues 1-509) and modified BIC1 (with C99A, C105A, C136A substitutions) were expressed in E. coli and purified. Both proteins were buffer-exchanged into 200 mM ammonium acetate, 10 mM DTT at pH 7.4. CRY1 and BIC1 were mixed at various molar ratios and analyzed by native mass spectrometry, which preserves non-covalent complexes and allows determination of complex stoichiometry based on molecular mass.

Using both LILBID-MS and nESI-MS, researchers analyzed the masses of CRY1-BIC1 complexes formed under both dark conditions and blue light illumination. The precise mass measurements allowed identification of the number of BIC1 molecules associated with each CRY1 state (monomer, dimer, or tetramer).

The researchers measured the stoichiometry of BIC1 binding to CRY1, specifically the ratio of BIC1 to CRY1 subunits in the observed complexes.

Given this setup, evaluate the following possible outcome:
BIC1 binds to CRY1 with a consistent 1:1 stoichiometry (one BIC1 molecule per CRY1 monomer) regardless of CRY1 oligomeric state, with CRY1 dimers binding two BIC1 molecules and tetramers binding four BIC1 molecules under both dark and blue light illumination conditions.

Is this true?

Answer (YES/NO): YES